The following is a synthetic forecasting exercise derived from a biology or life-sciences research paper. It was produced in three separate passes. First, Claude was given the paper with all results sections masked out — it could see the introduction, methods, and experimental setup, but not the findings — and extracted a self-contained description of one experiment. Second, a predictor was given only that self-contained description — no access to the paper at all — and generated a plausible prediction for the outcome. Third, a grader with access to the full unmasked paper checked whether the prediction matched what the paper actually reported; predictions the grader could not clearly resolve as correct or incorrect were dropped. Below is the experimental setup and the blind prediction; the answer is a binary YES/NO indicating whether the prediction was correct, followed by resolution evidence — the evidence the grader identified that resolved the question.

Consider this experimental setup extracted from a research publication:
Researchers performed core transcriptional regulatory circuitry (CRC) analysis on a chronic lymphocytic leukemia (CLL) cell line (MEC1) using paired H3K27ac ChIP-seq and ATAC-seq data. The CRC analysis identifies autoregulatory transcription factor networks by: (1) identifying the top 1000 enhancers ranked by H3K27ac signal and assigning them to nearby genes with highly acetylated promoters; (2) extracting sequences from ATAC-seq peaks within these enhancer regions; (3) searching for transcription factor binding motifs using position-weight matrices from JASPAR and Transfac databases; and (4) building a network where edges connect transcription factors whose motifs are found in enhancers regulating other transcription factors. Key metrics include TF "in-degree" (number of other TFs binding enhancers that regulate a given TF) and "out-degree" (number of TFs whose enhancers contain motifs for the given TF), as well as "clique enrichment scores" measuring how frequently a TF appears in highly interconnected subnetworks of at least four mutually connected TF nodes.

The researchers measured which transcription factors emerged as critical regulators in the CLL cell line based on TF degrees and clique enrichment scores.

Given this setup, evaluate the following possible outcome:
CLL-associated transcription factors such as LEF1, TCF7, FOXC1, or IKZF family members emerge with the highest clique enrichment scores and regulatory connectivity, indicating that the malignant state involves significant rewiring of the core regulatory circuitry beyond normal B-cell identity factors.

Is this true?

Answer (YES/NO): NO